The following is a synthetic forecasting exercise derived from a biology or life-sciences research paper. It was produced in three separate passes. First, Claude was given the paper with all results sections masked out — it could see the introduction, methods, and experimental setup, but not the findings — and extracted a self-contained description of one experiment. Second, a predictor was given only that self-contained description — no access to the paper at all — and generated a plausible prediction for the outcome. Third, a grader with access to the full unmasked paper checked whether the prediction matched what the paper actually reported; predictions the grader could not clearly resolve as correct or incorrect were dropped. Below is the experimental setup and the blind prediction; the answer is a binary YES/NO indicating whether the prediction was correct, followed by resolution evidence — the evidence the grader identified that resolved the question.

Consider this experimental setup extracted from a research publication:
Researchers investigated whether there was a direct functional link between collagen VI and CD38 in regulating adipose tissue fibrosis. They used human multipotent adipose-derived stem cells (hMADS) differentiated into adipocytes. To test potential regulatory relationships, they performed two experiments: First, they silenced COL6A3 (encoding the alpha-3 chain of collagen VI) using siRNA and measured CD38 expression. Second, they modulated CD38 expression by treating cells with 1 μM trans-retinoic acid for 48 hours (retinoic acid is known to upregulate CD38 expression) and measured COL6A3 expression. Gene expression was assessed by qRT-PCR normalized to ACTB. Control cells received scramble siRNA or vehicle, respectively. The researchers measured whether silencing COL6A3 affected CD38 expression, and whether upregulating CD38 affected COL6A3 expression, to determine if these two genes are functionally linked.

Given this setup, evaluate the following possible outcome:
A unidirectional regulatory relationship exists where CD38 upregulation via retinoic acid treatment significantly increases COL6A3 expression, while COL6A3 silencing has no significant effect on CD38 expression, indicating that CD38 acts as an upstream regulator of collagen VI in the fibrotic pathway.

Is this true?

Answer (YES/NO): NO